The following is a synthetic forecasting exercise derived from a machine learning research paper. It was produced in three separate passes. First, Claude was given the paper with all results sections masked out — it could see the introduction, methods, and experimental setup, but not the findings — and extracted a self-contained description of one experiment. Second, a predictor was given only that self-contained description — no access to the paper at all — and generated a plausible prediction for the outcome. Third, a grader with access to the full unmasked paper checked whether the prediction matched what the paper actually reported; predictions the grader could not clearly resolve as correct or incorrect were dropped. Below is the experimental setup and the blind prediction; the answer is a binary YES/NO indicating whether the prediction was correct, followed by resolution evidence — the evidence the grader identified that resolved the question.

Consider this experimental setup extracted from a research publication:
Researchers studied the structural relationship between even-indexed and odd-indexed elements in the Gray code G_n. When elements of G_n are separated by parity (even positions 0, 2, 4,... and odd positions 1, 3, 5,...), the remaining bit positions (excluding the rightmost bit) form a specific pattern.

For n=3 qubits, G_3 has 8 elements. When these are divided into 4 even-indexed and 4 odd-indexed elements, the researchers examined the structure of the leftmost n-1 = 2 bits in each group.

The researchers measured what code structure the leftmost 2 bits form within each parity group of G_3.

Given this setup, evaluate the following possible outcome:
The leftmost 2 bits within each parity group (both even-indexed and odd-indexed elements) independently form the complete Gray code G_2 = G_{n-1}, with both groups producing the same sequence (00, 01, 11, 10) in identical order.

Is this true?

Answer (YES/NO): YES